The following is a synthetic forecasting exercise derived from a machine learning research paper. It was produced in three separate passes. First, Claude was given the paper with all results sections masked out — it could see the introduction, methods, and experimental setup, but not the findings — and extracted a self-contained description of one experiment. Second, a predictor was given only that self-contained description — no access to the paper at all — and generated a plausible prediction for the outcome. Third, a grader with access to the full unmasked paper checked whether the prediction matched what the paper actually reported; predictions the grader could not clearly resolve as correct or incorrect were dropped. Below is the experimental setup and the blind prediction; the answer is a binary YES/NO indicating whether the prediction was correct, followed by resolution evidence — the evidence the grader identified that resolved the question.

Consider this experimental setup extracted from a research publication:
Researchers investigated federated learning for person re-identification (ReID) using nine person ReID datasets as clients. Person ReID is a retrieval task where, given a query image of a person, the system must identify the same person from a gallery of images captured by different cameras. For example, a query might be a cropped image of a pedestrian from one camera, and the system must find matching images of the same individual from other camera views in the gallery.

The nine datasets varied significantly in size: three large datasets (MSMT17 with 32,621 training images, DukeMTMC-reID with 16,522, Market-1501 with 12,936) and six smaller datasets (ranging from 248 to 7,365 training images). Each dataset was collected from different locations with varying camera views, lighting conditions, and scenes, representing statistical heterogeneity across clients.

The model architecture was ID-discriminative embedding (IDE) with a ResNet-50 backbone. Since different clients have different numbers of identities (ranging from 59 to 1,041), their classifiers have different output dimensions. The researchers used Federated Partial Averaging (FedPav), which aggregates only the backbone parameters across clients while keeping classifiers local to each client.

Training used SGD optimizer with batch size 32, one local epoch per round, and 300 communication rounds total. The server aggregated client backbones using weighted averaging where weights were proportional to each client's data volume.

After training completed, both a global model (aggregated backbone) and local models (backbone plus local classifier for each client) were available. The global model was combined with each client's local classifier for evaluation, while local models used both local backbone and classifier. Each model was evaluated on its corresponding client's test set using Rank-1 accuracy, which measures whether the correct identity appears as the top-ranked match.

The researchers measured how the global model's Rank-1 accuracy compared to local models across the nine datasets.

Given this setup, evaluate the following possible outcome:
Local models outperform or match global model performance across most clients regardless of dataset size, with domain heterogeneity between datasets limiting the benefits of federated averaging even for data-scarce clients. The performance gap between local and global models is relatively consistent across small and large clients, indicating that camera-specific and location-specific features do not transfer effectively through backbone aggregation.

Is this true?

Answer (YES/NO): NO